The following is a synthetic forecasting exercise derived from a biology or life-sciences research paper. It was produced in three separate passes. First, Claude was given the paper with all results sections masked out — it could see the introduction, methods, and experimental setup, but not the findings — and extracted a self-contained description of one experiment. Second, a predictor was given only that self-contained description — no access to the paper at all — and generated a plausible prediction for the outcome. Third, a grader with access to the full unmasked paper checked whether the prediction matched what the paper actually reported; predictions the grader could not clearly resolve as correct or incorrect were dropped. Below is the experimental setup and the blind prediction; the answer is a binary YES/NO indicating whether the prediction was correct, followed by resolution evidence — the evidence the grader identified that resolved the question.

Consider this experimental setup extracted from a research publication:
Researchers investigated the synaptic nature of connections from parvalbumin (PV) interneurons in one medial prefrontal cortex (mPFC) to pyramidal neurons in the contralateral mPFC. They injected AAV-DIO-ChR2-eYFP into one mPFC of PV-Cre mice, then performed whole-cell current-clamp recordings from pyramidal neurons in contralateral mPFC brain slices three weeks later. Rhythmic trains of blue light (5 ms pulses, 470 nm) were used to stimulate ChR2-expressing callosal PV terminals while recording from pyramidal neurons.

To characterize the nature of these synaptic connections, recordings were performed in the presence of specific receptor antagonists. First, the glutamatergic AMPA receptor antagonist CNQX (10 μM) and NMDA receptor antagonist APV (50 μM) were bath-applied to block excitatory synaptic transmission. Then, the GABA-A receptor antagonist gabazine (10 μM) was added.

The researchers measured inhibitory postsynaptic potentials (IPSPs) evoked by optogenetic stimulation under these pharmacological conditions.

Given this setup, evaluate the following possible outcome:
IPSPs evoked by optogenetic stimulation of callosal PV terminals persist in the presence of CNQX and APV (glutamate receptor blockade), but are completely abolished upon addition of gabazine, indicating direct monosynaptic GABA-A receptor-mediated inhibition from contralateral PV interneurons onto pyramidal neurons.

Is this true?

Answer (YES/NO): YES